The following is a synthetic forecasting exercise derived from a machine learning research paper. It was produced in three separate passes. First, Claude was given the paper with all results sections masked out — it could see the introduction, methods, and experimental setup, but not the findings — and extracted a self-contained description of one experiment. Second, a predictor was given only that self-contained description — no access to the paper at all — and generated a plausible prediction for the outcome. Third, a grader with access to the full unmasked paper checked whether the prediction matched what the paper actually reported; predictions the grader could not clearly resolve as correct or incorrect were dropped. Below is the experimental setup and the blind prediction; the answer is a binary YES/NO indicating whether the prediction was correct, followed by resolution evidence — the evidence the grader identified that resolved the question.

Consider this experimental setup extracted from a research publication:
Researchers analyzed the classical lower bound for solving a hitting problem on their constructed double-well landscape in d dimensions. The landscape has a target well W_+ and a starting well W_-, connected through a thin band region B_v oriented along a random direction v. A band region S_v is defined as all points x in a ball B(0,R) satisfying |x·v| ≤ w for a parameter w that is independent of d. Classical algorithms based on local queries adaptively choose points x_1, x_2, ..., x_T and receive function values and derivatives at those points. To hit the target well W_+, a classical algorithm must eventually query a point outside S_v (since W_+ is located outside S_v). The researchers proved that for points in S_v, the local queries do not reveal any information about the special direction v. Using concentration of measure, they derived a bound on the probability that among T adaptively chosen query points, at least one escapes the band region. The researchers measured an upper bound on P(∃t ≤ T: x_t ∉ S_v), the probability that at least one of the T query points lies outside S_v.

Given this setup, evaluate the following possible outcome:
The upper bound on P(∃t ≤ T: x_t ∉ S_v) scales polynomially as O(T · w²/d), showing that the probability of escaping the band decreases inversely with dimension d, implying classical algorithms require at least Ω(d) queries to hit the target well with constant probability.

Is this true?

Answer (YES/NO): NO